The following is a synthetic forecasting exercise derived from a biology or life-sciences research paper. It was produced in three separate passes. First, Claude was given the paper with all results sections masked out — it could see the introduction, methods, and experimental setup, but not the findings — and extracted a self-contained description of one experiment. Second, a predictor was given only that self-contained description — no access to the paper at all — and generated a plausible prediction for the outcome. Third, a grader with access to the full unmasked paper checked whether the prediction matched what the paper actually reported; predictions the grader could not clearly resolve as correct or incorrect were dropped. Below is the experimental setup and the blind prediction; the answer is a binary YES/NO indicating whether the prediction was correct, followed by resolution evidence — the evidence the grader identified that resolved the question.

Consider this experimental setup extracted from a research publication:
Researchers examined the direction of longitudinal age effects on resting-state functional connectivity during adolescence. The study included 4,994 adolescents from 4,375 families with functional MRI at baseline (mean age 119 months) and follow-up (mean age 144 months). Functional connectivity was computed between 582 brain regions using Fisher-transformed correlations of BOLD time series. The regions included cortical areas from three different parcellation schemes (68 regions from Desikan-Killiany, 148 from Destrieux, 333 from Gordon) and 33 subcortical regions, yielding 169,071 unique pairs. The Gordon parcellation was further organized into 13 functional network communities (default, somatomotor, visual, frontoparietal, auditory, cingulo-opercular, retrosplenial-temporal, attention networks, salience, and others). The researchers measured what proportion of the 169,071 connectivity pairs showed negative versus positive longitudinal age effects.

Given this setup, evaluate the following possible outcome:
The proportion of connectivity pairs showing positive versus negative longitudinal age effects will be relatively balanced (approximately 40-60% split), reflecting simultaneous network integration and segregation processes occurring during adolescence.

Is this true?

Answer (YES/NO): YES